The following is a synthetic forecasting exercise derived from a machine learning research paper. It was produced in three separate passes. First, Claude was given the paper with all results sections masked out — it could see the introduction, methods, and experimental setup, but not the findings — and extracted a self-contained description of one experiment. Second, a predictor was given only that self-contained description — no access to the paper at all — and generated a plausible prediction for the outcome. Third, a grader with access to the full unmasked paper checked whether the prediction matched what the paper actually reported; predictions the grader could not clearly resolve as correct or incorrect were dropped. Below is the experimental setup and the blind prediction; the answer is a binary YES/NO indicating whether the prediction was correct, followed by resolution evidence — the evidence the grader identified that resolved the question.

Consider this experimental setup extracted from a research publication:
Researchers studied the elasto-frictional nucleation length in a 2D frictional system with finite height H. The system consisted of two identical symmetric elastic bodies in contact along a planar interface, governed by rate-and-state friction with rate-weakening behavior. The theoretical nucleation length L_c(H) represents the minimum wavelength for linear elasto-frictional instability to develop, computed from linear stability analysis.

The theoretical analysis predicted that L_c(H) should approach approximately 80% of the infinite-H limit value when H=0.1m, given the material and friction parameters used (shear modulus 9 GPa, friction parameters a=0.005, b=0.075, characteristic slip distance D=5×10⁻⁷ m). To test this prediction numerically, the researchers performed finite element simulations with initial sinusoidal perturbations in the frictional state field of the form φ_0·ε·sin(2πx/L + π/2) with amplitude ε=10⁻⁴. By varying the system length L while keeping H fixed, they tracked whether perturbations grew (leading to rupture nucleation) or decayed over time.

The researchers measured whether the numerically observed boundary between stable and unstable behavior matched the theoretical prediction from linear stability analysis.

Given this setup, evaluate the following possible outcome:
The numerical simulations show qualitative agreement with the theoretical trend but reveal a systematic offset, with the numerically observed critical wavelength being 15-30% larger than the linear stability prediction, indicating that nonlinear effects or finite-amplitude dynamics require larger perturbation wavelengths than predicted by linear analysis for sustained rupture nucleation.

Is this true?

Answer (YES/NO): NO